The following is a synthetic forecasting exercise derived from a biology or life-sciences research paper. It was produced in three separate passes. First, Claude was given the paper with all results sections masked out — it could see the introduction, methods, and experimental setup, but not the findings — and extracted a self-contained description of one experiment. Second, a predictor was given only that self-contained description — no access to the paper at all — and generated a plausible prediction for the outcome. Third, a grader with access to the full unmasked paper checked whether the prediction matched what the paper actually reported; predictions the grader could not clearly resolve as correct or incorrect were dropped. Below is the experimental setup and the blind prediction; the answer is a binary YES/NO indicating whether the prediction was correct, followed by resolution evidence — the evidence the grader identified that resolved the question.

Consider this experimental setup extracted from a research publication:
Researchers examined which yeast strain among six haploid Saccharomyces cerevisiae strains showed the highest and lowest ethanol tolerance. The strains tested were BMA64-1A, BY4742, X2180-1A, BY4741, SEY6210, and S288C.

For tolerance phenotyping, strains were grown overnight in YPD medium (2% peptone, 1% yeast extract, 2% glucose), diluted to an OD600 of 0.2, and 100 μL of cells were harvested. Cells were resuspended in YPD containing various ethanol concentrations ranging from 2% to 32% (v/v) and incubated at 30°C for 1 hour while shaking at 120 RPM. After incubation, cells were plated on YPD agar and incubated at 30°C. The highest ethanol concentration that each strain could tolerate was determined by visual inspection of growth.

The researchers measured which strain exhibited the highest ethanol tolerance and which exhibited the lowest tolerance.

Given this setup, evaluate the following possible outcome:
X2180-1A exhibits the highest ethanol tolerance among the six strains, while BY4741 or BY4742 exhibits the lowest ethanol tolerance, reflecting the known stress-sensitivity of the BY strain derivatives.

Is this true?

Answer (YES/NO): NO